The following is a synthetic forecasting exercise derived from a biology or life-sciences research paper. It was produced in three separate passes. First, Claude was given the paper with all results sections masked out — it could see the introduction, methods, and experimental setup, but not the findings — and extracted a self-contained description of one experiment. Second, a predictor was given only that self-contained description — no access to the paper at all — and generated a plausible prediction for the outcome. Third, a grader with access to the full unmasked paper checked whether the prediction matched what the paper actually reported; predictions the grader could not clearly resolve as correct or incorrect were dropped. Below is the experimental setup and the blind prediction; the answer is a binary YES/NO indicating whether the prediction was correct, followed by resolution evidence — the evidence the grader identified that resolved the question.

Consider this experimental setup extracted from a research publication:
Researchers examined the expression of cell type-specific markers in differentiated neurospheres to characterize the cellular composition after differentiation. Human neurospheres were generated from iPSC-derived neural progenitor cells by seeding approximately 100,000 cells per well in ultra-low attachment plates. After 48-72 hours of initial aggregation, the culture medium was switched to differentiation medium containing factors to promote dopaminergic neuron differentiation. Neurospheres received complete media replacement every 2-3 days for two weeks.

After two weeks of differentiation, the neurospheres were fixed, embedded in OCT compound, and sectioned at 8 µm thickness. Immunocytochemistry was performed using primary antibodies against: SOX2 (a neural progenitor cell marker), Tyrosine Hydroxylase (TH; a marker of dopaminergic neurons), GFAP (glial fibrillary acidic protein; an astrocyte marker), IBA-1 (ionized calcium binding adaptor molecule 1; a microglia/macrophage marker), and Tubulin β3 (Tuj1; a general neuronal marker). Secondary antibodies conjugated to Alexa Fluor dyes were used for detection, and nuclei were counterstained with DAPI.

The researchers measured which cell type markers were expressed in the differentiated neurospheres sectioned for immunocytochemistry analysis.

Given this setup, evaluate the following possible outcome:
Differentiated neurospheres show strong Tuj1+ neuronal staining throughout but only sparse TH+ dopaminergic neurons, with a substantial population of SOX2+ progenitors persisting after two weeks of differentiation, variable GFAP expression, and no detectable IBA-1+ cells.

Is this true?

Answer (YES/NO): NO